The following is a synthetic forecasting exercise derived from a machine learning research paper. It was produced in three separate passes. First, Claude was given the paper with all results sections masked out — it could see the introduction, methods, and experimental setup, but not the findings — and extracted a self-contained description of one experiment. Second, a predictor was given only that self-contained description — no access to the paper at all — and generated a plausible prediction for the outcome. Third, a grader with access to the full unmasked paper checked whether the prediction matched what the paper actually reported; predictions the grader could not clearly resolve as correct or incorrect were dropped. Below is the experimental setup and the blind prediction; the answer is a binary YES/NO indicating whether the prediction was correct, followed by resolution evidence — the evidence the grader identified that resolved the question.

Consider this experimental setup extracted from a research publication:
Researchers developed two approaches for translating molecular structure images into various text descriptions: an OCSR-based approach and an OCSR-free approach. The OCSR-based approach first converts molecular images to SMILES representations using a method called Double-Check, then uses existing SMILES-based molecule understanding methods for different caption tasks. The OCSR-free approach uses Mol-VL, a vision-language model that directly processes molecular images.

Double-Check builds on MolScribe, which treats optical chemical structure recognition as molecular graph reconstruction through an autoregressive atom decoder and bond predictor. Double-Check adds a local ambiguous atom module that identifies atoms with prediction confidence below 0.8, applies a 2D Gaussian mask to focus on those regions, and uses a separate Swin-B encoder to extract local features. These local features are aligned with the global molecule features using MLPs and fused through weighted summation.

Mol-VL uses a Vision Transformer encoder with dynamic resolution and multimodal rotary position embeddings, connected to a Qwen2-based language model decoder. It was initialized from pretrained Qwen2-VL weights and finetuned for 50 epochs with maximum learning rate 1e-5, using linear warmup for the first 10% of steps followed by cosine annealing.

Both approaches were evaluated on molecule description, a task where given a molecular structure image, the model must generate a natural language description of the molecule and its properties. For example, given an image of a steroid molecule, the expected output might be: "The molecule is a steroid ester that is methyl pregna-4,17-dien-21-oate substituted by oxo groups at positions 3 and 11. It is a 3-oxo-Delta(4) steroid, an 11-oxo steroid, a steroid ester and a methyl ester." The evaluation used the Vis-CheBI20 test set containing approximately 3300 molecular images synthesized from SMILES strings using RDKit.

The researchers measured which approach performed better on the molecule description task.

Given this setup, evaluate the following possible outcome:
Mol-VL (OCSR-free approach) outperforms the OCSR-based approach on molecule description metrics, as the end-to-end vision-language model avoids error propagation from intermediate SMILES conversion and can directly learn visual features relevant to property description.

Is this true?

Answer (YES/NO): NO